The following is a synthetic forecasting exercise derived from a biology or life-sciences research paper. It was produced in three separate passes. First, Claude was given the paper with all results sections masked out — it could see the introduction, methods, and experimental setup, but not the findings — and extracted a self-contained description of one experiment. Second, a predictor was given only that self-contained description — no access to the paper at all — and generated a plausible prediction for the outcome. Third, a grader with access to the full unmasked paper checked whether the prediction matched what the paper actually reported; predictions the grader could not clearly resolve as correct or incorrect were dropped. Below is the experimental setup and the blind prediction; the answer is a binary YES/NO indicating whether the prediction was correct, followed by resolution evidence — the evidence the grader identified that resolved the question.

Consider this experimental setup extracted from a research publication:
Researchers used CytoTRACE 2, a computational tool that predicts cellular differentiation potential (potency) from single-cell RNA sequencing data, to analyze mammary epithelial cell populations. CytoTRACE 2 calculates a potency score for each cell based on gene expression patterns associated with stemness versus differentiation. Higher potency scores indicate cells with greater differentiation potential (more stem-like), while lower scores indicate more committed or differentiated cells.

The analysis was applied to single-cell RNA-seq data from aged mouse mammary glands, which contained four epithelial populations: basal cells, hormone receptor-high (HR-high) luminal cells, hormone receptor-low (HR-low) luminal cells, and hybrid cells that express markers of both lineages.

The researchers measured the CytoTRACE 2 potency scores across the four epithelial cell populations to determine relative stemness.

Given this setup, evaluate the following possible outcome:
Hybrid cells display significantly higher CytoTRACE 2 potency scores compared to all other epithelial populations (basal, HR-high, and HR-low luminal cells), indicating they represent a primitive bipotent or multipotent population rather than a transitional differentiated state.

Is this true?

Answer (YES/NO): NO